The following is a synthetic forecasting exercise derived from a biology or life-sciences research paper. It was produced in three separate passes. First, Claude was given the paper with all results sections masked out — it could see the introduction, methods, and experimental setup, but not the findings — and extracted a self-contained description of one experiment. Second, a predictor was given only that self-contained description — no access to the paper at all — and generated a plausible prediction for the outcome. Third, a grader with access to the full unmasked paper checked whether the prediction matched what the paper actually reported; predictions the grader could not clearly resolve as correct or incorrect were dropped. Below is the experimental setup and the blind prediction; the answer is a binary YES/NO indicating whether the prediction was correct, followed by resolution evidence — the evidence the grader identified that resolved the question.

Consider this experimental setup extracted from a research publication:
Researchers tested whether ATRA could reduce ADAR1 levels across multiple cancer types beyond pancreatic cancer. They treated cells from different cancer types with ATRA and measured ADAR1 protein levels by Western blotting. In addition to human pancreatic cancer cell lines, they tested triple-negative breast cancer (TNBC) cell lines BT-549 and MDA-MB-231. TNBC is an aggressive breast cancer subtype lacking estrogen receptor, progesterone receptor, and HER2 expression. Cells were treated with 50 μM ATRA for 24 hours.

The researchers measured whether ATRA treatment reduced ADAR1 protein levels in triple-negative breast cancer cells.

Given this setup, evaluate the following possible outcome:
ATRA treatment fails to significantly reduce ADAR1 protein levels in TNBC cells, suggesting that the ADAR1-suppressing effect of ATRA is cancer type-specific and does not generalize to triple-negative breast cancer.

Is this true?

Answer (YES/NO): NO